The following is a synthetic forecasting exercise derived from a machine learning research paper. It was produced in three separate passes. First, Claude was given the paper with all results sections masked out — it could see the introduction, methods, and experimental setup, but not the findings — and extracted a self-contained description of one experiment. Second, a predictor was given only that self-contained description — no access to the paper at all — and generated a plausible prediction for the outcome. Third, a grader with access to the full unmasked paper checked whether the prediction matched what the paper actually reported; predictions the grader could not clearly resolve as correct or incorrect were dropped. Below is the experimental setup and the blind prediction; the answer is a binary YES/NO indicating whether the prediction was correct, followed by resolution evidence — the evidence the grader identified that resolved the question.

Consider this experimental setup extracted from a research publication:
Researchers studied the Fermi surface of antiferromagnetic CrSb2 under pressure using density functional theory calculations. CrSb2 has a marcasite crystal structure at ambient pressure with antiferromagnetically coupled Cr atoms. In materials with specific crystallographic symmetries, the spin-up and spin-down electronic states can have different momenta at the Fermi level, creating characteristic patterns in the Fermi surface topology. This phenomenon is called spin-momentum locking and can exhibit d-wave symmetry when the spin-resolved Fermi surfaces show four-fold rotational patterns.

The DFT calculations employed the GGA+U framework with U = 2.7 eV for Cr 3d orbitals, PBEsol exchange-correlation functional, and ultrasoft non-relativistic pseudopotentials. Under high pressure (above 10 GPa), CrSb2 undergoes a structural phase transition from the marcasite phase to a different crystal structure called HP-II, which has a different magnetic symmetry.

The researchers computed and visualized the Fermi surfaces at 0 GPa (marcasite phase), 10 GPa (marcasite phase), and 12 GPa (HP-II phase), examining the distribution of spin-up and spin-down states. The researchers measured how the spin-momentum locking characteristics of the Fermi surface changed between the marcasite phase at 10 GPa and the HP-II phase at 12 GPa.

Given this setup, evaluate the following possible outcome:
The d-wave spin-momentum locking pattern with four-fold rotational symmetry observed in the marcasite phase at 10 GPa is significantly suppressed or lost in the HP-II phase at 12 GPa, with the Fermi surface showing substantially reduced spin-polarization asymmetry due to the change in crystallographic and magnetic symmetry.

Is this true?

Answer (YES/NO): YES